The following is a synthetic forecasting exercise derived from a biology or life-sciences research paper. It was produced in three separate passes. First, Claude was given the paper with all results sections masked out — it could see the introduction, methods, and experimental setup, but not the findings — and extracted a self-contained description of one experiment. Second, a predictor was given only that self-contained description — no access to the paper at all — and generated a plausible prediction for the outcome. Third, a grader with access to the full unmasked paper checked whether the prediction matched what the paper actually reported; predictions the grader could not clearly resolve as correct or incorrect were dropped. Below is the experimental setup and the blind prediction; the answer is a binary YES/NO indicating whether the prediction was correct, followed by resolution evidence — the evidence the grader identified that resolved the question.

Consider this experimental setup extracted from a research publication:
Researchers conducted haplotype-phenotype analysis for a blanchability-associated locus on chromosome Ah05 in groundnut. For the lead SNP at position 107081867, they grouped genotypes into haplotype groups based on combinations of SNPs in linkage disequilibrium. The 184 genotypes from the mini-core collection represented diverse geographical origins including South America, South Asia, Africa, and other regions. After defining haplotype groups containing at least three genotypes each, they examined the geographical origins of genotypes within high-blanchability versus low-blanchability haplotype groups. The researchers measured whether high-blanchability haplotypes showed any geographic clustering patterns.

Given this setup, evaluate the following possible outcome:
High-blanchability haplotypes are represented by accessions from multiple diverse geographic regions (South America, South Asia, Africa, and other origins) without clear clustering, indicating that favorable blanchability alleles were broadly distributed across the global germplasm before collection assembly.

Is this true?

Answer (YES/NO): NO